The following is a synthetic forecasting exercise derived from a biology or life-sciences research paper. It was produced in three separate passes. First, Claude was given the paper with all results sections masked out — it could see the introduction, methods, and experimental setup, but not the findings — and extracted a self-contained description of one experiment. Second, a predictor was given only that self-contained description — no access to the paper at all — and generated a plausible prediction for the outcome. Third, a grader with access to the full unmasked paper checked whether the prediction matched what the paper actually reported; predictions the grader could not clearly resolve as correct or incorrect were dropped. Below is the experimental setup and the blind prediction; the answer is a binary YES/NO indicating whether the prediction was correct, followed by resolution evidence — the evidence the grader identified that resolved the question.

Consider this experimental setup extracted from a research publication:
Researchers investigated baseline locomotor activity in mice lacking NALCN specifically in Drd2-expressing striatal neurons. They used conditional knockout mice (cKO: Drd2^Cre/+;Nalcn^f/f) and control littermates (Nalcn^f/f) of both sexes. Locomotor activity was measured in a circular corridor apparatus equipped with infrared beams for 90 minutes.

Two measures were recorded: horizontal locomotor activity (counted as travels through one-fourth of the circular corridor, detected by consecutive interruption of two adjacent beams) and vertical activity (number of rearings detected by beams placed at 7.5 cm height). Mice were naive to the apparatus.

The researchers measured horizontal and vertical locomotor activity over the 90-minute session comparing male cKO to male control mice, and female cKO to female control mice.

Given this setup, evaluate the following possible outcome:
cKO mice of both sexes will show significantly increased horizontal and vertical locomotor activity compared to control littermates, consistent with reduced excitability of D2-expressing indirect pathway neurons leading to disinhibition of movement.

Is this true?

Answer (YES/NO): NO